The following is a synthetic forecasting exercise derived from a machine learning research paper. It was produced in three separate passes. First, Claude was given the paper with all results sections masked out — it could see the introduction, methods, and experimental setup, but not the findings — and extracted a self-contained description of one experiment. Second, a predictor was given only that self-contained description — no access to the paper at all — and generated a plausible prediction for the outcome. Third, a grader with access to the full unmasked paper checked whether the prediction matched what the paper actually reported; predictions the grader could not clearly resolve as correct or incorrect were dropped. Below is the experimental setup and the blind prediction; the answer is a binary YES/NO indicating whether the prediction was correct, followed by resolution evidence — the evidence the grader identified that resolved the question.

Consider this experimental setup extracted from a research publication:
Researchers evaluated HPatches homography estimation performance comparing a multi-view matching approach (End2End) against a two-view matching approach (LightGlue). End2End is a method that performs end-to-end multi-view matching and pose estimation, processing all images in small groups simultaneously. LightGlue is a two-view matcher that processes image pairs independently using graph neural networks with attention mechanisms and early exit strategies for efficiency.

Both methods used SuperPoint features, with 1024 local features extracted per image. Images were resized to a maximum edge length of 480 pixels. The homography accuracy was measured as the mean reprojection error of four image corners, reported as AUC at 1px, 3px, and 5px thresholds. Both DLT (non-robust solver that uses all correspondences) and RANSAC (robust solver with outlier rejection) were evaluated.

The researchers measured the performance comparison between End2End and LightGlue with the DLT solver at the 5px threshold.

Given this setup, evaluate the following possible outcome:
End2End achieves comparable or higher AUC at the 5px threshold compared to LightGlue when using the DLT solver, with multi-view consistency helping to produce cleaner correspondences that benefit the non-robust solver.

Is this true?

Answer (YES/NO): NO